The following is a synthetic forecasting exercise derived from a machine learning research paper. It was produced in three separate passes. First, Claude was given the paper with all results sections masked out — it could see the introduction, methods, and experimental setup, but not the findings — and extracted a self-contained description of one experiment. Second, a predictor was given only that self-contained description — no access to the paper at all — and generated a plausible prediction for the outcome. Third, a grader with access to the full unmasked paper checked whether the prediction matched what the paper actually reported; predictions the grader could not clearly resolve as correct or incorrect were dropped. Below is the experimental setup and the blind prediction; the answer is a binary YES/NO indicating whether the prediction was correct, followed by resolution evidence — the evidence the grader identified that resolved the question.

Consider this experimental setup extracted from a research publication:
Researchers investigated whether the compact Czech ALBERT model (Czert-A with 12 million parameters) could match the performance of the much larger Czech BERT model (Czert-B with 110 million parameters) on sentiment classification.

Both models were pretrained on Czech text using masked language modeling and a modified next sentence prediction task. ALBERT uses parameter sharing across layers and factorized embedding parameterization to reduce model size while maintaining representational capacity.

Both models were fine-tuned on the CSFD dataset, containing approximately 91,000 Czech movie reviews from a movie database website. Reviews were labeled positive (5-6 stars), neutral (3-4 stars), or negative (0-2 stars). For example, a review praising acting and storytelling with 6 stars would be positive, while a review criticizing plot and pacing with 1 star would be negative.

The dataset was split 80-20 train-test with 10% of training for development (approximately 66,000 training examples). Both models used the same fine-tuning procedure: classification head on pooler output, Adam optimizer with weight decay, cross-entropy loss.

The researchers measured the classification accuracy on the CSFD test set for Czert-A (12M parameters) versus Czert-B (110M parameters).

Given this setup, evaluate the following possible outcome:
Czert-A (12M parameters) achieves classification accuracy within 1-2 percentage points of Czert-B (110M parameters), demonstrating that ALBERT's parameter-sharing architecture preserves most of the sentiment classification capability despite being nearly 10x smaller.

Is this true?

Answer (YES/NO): NO